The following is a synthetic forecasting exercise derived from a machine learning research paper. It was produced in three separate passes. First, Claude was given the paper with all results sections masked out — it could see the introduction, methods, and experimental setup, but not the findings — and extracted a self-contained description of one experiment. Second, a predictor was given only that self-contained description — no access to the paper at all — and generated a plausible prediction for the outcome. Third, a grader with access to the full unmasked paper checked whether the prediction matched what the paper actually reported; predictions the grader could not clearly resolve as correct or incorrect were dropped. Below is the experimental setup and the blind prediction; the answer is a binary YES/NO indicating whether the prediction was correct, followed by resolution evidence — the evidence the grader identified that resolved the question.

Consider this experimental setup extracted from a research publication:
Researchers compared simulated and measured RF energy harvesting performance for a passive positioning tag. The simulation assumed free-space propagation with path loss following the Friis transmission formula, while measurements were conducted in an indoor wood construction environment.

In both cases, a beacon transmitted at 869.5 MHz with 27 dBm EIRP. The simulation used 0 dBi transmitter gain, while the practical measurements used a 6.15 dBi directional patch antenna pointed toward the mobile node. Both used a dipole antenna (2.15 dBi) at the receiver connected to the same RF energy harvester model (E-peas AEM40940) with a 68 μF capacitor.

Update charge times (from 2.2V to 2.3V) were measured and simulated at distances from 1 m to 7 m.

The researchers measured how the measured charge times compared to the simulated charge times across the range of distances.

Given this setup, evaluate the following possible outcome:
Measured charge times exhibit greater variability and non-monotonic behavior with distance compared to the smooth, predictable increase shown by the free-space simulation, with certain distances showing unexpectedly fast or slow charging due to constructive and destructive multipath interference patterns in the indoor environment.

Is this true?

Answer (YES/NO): YES